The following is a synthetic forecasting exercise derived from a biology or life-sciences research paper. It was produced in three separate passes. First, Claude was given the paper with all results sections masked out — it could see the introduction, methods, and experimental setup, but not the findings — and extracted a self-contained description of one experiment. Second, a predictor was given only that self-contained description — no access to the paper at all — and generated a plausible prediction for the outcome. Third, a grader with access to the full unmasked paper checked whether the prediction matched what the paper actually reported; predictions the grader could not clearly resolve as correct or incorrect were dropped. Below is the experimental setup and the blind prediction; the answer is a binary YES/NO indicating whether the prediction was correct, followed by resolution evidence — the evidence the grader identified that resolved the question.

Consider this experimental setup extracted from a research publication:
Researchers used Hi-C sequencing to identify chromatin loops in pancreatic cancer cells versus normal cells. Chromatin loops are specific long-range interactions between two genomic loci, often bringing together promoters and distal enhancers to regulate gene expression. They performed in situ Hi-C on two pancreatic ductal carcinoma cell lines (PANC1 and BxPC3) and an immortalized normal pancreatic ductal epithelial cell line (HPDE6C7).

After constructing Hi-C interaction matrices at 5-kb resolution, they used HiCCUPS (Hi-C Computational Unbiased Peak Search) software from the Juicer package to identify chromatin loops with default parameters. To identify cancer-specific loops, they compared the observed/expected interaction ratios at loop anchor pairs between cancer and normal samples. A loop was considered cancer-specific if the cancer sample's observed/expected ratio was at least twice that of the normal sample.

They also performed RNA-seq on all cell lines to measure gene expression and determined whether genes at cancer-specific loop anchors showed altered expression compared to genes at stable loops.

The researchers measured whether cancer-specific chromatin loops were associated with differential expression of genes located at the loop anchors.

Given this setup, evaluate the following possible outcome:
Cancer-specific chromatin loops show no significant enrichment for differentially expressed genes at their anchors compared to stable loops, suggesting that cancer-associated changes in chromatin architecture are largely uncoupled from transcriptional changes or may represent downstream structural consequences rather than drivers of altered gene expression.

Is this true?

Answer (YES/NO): NO